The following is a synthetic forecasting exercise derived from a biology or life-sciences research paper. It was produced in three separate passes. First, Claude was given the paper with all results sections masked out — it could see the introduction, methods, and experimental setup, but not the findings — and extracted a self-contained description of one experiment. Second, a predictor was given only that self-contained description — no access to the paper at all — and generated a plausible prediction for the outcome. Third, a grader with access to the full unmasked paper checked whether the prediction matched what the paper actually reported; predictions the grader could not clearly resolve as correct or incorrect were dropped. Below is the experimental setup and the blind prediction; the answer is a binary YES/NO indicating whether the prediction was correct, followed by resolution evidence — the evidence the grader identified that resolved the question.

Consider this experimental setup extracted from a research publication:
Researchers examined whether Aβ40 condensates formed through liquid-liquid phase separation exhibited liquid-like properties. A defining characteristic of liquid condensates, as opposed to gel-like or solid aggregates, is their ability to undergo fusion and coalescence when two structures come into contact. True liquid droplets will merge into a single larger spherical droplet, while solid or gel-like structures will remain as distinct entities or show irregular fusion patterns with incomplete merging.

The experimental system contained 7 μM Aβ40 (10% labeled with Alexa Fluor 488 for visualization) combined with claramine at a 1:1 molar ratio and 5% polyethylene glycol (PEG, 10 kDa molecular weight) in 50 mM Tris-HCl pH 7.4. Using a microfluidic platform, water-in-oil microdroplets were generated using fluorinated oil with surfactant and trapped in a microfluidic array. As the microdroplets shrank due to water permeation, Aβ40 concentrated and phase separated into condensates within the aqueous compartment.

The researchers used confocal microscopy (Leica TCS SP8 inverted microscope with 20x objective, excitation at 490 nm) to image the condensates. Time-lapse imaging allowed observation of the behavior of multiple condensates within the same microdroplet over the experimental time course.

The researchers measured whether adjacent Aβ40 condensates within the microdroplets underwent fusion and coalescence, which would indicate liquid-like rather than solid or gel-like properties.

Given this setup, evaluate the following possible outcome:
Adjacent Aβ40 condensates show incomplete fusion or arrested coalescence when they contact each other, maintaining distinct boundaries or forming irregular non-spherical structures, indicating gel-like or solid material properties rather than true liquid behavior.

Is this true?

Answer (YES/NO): NO